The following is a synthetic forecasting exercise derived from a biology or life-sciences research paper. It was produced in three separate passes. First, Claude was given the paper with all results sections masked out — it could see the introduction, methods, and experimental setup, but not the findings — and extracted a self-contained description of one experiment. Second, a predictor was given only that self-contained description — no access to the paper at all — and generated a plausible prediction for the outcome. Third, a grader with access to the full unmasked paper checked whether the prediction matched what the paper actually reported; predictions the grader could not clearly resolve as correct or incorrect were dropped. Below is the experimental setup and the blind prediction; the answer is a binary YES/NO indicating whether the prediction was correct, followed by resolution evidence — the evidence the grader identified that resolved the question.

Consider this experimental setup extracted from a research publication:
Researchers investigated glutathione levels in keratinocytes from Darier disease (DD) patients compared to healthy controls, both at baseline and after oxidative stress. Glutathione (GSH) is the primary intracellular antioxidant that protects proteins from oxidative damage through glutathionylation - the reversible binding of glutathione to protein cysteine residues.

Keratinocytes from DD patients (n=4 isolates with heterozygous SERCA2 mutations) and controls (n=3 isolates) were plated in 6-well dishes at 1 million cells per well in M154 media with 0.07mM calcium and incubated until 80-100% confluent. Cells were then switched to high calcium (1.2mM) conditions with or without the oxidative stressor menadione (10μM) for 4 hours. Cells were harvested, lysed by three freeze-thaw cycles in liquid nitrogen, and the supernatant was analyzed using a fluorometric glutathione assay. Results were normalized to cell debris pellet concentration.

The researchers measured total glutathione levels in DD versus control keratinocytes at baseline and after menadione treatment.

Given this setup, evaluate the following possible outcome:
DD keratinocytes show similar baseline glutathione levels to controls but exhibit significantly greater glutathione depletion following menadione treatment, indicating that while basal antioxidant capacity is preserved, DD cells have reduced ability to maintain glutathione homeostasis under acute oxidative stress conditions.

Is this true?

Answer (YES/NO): NO